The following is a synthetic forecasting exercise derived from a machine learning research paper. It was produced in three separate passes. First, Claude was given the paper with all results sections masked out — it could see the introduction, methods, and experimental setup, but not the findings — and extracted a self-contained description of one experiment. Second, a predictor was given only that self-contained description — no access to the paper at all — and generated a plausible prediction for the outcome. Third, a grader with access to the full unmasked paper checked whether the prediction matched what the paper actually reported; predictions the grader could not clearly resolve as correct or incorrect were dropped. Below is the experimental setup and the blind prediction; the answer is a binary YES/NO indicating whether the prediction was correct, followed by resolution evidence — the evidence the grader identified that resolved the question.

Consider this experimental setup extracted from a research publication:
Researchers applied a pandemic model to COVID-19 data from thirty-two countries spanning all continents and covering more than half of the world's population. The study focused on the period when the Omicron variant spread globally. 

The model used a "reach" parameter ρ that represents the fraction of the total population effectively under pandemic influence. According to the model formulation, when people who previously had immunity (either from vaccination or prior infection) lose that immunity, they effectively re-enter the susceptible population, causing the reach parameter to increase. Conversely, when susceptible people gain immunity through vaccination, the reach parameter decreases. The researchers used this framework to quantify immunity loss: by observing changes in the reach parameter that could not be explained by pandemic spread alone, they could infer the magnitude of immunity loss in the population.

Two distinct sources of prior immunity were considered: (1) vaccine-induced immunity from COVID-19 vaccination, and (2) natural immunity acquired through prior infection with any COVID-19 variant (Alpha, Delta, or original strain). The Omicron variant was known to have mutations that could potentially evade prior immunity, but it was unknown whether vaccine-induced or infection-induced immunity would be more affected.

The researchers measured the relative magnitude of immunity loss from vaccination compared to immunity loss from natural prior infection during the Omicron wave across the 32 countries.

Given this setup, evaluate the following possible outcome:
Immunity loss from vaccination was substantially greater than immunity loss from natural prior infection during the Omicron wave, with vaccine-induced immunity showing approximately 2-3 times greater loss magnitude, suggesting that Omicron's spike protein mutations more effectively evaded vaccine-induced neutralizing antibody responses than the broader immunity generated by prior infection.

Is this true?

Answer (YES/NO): NO